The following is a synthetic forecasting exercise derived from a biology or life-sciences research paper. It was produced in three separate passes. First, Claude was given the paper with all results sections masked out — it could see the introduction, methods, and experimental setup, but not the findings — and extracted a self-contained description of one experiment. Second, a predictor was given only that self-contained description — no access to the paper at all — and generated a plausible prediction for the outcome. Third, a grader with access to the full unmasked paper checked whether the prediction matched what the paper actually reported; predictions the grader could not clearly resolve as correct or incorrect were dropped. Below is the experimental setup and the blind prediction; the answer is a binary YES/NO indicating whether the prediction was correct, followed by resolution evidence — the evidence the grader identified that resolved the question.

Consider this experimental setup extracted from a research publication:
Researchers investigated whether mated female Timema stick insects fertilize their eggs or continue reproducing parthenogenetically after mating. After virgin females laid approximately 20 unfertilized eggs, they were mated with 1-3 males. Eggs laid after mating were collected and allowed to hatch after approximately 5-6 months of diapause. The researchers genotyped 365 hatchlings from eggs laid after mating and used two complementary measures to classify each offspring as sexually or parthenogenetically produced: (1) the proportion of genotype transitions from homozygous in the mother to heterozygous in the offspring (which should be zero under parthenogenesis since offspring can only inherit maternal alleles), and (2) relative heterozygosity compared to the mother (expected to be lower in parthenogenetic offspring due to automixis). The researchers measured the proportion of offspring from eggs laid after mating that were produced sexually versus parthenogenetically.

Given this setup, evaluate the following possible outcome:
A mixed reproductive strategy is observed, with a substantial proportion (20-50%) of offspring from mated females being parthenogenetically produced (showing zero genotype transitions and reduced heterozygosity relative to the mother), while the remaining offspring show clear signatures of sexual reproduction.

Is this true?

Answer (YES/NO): YES